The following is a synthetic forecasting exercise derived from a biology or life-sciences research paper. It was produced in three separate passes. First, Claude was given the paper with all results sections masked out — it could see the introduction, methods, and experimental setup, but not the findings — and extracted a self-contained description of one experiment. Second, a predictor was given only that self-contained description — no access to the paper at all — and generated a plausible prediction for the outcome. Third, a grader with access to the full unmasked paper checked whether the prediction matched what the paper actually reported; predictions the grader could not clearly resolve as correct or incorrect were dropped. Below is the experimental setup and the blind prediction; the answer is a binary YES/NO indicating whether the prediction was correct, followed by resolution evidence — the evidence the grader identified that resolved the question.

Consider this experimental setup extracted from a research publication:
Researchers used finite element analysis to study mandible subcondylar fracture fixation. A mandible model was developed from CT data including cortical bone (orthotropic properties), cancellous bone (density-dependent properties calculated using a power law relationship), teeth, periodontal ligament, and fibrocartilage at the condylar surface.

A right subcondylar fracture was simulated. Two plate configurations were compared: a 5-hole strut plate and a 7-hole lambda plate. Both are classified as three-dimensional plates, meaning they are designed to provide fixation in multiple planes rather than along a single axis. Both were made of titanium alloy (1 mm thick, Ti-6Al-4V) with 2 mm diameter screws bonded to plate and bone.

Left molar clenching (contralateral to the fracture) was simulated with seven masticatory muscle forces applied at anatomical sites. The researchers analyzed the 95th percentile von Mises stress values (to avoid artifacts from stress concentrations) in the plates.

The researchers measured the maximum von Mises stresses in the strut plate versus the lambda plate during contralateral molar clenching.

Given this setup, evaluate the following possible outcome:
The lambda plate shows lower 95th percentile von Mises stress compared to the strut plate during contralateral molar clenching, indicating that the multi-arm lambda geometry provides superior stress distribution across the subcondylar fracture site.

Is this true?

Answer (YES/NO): YES